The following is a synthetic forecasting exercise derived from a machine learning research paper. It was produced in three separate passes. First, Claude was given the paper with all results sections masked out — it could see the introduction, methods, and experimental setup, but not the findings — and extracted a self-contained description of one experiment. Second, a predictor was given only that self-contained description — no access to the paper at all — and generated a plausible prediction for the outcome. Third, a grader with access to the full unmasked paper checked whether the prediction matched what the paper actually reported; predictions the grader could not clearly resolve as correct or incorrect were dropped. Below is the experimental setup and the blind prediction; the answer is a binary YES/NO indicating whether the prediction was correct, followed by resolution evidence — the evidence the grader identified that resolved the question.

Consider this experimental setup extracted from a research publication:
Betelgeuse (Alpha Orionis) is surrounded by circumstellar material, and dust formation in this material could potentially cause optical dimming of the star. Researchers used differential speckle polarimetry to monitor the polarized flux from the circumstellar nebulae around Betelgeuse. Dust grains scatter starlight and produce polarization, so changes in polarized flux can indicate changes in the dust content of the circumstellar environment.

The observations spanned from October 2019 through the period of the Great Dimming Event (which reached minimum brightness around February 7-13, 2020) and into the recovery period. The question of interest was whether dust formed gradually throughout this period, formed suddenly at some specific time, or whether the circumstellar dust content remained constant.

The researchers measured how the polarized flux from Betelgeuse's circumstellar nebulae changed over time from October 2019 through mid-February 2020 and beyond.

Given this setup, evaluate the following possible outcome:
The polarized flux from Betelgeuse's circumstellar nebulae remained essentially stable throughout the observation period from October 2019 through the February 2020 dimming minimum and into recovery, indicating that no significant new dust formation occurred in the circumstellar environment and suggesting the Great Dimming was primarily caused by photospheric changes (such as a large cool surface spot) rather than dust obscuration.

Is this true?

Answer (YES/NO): NO